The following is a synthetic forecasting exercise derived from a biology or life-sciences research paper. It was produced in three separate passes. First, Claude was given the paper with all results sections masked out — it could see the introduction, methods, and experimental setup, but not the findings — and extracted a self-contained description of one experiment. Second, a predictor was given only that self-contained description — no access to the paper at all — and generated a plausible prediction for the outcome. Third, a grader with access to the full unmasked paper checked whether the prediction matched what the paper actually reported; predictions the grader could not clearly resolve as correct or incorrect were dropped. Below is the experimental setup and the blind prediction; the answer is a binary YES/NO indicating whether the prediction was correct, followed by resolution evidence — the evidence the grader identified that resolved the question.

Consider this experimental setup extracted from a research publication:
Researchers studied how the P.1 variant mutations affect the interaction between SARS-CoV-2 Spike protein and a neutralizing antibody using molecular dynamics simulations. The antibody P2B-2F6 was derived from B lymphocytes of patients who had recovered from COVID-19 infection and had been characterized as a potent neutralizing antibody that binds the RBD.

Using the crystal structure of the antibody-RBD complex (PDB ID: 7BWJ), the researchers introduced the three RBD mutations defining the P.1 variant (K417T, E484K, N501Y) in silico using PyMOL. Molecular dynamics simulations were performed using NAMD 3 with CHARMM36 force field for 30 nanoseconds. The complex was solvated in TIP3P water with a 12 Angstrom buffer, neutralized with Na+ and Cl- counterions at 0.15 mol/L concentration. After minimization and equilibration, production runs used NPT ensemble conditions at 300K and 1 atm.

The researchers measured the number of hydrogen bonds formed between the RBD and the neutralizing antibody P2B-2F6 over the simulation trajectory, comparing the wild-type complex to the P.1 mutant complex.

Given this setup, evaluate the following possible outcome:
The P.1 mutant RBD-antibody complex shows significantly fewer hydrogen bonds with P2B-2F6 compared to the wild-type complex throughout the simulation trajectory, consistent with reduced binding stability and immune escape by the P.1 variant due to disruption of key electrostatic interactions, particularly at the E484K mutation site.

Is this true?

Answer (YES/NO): YES